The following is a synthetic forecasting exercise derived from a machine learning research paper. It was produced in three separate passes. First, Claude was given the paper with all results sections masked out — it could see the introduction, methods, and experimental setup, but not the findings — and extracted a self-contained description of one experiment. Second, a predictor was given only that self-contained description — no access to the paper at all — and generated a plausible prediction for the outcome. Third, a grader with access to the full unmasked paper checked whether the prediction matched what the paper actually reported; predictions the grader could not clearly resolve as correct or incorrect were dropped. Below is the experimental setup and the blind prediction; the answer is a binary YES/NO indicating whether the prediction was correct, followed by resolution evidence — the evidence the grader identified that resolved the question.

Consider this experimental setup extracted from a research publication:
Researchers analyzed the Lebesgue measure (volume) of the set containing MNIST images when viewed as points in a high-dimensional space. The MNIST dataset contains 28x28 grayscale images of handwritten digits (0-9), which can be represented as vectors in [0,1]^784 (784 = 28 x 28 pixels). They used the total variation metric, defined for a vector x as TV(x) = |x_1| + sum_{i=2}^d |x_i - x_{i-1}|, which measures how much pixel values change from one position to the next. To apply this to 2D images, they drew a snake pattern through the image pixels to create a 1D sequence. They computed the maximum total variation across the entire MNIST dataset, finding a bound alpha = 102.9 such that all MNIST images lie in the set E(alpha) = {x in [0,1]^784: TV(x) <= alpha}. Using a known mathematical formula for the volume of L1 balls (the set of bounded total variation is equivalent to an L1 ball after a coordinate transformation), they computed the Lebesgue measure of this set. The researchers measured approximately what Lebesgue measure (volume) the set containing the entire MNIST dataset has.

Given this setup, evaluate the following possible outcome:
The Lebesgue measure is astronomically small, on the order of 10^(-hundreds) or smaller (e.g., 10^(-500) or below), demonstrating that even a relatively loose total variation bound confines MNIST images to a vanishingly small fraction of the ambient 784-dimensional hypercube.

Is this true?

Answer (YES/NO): NO